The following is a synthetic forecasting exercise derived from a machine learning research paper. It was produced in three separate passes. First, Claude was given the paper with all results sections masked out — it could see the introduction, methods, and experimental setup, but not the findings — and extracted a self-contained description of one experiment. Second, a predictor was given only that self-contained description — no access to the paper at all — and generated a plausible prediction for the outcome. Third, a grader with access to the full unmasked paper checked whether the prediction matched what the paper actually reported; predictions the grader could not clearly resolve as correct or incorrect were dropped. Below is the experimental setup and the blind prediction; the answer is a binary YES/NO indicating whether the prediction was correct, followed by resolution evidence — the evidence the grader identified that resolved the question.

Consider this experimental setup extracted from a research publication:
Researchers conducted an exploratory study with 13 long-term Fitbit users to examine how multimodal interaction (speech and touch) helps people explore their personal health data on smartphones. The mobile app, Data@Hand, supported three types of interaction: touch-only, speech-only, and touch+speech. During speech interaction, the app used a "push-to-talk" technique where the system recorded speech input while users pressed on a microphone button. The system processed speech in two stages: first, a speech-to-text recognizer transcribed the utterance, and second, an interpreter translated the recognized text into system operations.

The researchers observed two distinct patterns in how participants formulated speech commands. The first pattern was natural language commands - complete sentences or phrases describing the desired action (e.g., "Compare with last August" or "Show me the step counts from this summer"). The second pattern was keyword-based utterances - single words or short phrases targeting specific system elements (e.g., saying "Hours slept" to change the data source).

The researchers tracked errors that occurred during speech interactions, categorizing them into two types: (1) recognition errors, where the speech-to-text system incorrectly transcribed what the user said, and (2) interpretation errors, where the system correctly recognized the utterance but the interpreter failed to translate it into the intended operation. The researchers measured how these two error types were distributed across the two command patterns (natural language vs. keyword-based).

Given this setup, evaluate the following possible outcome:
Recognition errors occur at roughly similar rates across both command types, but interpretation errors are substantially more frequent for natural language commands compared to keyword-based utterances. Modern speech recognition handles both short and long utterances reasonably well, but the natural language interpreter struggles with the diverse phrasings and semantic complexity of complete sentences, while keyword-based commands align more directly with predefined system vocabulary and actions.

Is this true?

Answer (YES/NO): NO